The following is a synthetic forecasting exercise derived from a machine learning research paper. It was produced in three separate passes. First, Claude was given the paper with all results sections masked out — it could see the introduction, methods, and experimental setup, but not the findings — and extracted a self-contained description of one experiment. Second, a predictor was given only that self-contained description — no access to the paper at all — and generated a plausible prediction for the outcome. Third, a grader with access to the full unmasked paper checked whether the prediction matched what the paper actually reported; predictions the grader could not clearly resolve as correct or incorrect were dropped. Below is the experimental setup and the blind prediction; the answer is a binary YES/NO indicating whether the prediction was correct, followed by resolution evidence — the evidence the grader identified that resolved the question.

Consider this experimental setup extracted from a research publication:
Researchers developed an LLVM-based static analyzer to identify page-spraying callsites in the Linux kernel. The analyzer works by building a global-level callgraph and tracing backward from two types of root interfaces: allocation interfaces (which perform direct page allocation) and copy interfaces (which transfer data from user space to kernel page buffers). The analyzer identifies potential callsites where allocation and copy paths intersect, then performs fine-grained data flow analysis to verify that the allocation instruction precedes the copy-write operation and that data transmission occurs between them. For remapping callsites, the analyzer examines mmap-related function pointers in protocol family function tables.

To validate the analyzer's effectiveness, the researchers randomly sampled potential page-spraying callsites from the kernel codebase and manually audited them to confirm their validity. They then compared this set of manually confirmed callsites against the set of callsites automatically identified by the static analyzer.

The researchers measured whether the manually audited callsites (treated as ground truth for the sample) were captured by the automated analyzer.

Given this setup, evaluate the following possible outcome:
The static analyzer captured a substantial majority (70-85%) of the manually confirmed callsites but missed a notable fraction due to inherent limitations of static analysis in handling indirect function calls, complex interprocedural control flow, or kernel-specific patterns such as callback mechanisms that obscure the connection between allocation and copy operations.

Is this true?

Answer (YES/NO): NO